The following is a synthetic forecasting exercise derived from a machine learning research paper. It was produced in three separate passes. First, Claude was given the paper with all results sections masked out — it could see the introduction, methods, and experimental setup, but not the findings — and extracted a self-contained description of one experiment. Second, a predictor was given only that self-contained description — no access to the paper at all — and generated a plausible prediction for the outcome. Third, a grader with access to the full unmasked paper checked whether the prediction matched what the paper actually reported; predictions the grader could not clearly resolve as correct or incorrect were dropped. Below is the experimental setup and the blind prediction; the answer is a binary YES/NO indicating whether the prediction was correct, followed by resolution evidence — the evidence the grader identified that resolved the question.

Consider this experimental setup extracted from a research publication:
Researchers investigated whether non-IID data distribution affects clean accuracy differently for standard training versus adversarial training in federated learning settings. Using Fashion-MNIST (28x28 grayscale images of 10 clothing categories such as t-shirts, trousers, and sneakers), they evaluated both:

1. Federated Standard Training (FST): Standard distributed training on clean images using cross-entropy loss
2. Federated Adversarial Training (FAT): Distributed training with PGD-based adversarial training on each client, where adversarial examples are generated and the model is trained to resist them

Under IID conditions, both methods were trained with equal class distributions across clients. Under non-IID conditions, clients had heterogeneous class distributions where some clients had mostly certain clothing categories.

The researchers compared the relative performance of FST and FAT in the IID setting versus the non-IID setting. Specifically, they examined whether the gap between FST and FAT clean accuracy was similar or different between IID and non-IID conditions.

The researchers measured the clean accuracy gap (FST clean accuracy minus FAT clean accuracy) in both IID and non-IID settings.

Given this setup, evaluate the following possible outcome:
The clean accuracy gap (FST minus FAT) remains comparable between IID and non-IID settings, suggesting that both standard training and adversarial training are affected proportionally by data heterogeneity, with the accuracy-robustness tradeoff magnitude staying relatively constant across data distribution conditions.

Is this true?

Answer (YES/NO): NO